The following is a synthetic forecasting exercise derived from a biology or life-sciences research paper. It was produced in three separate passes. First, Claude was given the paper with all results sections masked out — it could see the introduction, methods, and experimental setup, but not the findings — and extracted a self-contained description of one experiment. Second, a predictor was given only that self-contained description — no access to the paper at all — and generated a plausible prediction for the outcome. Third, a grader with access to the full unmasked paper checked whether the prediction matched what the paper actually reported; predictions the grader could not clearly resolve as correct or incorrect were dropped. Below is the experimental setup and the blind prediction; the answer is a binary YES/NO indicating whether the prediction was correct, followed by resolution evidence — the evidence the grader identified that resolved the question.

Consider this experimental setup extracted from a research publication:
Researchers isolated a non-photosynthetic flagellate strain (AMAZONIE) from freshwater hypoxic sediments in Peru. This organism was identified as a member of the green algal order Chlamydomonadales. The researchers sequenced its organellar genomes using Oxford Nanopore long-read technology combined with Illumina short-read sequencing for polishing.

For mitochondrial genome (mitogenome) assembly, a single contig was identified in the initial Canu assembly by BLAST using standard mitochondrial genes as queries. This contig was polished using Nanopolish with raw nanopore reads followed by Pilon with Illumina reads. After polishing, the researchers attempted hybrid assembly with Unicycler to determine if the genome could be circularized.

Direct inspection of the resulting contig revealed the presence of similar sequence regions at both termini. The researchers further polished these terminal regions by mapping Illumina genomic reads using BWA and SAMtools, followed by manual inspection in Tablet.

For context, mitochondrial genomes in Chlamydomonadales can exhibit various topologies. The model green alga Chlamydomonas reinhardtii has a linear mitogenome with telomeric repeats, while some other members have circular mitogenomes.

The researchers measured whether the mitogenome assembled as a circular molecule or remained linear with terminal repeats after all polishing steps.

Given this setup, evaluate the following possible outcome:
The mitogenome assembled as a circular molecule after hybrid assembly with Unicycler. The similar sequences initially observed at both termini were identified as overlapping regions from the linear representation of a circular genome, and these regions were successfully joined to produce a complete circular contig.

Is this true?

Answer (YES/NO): NO